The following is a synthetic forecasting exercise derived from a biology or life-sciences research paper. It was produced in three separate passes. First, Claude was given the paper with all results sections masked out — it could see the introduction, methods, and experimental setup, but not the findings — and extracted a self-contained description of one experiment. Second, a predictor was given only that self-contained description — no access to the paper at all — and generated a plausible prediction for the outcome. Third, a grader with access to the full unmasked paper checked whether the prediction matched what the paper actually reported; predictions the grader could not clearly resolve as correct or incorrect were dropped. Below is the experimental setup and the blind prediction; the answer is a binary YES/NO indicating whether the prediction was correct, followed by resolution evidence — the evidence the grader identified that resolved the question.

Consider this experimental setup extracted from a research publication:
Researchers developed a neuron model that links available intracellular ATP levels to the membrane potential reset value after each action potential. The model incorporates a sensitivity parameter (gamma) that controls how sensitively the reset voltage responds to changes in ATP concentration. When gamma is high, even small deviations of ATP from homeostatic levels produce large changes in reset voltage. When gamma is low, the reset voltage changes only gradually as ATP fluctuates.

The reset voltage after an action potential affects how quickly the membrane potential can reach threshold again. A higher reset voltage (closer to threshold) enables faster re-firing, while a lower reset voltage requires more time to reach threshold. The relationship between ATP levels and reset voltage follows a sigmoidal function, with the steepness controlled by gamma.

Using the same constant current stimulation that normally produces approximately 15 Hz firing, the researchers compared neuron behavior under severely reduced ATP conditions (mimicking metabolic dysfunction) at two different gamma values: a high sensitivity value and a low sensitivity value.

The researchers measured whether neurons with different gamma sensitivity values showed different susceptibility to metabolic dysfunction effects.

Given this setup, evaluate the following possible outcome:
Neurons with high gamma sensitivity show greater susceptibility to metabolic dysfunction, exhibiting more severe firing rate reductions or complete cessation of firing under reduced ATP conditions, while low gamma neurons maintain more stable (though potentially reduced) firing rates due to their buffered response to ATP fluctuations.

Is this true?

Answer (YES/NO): NO